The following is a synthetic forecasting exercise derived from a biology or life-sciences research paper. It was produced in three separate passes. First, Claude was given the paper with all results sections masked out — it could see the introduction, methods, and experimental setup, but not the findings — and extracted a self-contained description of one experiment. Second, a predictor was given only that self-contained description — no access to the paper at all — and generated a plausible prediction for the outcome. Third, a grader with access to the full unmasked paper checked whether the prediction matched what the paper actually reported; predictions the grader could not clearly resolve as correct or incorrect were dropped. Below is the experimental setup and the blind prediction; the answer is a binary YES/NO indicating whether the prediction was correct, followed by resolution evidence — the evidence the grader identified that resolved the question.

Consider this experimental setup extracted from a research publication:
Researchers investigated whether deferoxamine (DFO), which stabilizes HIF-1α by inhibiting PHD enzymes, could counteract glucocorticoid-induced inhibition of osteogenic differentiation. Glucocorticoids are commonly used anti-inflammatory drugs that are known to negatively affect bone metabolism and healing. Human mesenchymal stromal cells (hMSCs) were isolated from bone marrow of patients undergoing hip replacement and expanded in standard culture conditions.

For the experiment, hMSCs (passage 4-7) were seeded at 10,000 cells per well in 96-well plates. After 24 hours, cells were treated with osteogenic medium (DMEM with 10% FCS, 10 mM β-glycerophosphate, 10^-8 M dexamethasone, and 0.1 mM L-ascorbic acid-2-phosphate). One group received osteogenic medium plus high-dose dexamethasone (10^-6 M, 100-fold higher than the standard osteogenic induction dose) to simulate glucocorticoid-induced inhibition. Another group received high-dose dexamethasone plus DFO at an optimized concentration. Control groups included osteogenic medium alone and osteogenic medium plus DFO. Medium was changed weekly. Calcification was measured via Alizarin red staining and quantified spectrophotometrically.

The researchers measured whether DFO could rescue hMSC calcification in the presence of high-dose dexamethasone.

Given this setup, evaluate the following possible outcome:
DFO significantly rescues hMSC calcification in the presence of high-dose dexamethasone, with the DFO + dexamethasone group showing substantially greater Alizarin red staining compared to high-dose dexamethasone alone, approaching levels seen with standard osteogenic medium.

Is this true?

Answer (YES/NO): NO